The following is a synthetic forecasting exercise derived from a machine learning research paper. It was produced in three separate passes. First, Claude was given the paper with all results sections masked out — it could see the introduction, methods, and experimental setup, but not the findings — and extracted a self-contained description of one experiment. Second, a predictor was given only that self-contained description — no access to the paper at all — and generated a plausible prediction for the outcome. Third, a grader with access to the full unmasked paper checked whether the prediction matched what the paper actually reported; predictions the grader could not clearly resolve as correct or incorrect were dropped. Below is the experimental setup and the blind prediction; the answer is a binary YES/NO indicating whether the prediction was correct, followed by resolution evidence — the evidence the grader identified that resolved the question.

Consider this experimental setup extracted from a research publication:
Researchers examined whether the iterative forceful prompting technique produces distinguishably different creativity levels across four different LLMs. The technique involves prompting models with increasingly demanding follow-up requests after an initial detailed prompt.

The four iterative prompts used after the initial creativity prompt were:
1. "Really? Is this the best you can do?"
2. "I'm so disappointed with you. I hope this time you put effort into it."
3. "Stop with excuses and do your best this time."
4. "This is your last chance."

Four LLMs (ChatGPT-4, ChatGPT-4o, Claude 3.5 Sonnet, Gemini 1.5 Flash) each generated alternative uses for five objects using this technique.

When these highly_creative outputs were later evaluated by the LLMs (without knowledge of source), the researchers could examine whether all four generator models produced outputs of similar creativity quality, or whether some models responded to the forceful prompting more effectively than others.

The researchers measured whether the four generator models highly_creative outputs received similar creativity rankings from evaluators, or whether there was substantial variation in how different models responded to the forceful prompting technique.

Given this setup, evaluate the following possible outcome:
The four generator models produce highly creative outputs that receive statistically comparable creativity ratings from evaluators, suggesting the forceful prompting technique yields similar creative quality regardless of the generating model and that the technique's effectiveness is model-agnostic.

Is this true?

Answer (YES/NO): NO